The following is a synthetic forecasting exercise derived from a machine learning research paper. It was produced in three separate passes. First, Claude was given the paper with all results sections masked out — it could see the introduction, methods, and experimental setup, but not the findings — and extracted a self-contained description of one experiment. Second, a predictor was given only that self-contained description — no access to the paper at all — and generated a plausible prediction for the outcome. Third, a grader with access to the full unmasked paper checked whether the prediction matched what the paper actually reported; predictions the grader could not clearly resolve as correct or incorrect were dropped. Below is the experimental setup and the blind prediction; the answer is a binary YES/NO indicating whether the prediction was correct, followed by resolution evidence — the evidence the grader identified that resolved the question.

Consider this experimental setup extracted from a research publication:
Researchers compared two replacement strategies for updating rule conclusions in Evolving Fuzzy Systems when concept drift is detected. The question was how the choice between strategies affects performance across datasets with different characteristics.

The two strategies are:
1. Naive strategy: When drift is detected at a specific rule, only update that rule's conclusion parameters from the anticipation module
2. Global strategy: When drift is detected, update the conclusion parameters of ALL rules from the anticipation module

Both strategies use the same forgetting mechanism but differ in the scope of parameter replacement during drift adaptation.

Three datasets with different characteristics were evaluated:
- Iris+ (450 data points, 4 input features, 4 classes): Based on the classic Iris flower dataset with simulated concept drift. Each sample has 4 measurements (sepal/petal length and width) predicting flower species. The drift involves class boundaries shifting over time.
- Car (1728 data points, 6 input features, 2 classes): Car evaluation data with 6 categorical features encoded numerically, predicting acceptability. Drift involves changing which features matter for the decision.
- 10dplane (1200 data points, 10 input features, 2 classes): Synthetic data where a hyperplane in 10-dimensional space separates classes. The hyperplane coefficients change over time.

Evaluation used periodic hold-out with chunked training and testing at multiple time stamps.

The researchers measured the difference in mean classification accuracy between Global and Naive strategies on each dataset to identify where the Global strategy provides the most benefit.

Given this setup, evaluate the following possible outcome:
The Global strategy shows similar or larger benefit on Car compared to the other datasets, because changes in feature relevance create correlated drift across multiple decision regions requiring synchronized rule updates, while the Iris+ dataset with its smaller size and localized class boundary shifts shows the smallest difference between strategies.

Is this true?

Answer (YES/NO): NO